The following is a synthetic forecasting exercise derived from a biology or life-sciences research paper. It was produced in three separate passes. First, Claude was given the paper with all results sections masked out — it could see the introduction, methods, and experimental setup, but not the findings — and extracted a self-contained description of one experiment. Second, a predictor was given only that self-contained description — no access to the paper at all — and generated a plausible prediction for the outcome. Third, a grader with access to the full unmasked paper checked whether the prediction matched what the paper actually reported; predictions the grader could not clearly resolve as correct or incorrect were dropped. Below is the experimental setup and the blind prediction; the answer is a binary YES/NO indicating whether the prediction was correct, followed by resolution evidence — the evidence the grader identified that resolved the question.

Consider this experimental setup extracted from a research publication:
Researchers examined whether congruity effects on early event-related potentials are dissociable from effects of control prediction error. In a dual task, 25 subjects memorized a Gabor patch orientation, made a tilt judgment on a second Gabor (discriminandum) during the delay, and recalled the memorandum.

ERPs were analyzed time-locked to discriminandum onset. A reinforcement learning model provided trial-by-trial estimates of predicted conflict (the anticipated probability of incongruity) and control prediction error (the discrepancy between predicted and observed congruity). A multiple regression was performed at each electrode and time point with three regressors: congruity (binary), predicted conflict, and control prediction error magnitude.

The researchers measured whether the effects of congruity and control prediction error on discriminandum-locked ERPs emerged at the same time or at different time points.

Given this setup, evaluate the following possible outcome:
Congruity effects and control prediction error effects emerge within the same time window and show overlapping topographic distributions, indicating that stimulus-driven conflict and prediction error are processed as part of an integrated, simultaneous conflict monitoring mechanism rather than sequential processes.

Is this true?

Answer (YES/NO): NO